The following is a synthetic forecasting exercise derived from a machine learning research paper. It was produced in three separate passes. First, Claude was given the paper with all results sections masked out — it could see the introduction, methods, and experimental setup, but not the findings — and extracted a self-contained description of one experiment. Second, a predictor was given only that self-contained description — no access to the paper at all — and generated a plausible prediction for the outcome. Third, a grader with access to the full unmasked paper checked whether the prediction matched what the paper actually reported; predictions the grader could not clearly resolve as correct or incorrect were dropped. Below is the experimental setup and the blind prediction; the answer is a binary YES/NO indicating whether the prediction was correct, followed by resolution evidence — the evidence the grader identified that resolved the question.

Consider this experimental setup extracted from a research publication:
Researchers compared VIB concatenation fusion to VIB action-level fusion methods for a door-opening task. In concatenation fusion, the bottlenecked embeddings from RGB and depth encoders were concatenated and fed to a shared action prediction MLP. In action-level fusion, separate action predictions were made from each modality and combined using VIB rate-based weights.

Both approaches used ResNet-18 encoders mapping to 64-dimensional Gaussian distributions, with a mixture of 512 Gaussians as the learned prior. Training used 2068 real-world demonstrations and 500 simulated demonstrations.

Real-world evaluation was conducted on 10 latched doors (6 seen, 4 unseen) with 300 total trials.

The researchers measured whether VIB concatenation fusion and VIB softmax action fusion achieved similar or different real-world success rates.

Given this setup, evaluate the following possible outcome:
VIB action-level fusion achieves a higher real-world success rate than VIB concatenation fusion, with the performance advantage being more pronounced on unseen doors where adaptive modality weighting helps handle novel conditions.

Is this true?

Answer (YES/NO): NO